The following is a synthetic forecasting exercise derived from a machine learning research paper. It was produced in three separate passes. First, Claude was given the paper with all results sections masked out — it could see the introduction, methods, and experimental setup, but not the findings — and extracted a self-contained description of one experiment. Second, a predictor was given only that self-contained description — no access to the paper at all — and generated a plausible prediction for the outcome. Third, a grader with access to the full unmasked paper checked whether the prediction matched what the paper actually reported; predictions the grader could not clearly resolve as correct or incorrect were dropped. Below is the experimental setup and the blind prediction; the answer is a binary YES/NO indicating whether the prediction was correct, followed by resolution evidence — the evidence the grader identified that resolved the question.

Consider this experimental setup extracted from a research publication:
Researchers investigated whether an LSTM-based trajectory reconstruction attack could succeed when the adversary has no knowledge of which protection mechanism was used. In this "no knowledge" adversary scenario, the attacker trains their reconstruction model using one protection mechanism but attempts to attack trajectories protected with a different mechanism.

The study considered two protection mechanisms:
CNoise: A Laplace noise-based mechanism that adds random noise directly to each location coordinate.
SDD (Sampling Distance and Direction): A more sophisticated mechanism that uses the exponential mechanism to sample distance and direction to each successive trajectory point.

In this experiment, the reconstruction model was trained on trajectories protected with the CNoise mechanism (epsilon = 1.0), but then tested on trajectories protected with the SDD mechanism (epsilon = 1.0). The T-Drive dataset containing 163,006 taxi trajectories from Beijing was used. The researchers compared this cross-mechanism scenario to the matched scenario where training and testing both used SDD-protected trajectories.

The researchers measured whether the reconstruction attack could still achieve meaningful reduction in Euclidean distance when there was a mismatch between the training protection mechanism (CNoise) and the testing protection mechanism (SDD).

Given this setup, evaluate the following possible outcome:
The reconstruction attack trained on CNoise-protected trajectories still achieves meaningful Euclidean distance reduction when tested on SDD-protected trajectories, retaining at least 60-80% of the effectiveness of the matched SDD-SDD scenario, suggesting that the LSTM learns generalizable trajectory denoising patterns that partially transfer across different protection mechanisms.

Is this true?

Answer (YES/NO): NO